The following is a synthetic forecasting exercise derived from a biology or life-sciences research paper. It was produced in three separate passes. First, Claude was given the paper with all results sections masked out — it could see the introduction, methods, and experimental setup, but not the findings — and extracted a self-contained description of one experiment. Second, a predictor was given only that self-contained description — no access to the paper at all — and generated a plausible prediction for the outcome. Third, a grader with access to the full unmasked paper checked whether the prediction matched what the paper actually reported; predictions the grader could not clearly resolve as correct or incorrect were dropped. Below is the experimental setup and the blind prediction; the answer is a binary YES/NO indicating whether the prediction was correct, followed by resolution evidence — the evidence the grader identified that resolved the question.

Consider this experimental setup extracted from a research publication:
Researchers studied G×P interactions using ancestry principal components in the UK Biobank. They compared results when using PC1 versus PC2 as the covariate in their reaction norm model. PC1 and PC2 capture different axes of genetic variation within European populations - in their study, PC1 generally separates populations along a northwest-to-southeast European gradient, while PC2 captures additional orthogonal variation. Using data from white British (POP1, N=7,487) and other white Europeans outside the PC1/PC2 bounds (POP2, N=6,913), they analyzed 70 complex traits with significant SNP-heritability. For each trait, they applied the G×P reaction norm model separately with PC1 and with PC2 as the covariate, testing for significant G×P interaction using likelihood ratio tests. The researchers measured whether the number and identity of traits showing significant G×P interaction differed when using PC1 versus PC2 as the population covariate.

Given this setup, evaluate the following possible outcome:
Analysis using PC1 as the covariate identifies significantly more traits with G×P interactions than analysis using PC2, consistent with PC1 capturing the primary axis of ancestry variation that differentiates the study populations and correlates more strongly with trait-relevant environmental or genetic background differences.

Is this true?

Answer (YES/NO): NO